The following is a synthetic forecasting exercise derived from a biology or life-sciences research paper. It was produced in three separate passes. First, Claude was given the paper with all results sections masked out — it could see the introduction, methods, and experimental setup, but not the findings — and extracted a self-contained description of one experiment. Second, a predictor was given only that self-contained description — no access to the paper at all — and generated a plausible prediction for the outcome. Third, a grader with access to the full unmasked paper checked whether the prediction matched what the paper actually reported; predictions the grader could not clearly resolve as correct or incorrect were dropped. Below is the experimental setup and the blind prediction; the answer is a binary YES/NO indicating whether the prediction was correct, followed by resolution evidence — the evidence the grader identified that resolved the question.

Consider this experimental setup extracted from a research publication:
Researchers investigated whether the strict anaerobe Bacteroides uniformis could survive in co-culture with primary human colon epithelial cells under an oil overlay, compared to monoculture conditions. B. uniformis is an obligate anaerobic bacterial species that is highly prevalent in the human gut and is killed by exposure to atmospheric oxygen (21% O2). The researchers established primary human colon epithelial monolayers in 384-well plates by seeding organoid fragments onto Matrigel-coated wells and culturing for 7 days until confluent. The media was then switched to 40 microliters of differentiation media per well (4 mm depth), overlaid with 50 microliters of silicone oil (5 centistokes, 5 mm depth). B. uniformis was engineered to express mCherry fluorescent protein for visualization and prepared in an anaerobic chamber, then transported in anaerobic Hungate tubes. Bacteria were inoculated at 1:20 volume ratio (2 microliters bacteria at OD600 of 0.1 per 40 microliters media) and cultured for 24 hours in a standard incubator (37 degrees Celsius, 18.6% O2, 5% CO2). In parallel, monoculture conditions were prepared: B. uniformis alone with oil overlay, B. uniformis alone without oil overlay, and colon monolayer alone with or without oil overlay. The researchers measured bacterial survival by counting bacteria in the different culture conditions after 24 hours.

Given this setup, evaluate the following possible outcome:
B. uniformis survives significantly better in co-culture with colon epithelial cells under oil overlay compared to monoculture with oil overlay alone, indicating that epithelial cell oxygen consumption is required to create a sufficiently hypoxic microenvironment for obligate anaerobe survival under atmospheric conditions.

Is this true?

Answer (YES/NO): YES